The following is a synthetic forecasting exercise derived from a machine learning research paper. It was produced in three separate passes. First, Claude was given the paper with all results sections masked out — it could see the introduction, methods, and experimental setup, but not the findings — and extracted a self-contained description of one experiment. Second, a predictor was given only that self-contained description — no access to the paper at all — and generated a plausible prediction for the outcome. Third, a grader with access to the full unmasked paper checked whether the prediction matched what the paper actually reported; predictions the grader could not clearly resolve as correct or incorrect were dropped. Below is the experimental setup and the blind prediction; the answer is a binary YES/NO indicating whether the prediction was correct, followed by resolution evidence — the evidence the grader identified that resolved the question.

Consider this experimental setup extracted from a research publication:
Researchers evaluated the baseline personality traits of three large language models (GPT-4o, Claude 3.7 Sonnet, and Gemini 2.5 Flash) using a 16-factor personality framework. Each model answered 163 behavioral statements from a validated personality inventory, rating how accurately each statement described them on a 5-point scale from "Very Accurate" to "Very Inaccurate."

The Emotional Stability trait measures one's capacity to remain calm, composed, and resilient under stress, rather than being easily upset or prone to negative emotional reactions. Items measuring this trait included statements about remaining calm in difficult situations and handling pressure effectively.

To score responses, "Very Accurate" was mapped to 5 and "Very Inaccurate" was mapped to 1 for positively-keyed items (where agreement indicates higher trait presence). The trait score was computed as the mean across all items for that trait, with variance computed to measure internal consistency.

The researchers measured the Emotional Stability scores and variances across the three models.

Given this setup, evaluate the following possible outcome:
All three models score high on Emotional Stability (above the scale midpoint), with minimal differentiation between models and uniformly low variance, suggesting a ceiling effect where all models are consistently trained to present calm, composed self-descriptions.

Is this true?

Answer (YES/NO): NO